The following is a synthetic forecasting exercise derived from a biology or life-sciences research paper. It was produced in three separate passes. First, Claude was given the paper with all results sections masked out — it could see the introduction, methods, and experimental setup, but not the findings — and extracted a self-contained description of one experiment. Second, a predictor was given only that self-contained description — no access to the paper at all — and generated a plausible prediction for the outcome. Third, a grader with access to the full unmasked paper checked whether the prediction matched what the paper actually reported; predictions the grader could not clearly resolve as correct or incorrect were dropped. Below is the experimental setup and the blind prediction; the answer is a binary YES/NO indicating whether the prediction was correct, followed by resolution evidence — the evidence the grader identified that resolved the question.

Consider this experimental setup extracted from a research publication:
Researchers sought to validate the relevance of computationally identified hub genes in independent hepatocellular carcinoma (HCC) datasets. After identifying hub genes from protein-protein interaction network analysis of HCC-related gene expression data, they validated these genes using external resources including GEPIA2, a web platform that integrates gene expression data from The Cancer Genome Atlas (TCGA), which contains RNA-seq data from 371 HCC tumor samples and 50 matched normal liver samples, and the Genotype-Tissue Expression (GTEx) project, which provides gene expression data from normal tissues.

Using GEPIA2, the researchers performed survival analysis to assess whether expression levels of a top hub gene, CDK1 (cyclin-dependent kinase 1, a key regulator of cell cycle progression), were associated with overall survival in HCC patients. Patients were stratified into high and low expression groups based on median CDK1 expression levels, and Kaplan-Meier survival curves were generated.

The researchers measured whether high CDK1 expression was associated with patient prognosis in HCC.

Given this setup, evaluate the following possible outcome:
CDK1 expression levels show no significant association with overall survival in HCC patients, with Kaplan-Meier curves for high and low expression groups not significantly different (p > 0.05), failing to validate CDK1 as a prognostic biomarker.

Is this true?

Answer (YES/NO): NO